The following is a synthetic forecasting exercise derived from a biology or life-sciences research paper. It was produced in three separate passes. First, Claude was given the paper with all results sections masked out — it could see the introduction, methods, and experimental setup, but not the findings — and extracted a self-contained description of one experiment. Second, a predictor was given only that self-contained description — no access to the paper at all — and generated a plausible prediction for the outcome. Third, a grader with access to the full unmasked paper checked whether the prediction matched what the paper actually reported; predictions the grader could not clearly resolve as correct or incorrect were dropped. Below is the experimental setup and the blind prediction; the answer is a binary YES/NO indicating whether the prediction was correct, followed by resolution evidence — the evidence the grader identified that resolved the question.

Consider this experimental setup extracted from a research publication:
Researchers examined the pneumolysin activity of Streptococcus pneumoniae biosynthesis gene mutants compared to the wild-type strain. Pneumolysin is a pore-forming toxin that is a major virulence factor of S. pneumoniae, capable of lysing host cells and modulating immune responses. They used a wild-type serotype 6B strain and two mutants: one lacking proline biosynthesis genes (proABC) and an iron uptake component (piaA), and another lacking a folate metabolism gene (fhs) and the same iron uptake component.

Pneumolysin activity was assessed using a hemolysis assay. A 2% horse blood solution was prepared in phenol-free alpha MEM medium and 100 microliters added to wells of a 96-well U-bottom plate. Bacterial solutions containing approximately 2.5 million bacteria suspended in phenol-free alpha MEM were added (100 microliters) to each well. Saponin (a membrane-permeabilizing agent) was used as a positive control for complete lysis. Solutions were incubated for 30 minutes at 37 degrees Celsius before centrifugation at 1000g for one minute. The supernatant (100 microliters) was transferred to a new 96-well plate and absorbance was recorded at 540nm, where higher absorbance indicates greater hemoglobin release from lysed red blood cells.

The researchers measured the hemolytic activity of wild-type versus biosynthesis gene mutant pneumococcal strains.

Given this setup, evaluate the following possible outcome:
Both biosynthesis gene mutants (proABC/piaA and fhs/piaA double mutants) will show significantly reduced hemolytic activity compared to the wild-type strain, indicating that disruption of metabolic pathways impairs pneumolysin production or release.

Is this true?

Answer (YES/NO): NO